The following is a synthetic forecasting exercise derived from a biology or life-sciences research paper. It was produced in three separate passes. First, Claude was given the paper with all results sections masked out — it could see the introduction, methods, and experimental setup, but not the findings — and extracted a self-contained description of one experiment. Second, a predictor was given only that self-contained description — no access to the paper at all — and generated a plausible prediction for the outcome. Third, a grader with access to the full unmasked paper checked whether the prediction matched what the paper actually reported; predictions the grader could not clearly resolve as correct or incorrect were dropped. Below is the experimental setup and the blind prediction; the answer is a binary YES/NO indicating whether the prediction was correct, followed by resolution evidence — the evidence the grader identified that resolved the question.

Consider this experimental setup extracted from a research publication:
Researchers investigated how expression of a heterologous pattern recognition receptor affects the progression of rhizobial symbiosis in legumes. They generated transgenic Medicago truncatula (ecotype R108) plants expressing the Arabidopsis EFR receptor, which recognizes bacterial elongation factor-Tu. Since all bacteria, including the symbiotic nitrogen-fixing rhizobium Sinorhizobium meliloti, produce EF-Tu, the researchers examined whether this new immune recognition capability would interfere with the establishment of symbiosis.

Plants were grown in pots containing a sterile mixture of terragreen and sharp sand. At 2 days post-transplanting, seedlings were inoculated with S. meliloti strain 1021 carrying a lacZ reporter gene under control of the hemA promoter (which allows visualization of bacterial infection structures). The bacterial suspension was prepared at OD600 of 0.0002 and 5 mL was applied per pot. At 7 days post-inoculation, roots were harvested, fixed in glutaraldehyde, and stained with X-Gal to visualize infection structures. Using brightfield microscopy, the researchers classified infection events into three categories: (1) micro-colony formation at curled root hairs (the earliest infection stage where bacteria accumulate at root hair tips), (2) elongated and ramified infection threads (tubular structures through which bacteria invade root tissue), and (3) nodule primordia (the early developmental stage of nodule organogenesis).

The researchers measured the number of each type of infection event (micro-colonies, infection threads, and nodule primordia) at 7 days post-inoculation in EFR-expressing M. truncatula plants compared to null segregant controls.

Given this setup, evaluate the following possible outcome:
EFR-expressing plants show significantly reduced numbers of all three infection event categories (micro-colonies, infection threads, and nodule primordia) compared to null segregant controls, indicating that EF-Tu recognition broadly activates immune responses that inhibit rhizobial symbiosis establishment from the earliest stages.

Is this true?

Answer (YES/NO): NO